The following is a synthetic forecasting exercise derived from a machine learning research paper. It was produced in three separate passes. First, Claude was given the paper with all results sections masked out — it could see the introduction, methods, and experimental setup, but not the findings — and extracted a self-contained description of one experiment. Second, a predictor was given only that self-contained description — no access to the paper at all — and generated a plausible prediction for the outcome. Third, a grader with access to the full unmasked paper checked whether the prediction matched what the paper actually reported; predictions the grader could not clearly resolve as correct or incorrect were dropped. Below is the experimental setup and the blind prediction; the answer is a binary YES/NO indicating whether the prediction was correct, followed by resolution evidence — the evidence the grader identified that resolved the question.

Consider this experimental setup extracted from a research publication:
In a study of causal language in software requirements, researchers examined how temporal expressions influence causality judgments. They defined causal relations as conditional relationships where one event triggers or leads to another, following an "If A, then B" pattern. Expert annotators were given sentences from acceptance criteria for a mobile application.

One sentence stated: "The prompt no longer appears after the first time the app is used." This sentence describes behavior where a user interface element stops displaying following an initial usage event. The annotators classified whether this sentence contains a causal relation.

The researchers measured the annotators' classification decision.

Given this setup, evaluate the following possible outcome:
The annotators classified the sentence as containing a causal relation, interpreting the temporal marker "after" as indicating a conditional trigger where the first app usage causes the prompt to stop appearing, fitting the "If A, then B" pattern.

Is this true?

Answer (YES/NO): YES